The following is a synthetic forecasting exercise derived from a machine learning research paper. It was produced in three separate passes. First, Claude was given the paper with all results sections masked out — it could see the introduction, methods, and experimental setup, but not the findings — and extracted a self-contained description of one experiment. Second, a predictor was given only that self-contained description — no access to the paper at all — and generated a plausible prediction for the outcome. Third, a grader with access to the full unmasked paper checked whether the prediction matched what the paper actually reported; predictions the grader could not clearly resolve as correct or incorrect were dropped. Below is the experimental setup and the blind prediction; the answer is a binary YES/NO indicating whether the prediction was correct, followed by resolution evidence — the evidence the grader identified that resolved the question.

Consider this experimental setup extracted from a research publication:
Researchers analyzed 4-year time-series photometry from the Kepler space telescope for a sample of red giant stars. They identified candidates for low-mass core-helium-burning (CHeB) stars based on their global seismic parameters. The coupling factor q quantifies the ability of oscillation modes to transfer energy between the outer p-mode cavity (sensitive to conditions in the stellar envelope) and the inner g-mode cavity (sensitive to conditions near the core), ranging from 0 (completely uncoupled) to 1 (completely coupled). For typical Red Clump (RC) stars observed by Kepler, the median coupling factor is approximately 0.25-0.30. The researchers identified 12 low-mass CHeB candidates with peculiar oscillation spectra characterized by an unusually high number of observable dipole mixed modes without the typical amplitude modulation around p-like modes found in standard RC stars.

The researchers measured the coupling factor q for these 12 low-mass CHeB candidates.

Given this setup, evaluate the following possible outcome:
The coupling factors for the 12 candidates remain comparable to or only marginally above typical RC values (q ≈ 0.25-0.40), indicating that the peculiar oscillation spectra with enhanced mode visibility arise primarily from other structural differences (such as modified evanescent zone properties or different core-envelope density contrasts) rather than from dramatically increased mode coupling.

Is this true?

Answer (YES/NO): NO